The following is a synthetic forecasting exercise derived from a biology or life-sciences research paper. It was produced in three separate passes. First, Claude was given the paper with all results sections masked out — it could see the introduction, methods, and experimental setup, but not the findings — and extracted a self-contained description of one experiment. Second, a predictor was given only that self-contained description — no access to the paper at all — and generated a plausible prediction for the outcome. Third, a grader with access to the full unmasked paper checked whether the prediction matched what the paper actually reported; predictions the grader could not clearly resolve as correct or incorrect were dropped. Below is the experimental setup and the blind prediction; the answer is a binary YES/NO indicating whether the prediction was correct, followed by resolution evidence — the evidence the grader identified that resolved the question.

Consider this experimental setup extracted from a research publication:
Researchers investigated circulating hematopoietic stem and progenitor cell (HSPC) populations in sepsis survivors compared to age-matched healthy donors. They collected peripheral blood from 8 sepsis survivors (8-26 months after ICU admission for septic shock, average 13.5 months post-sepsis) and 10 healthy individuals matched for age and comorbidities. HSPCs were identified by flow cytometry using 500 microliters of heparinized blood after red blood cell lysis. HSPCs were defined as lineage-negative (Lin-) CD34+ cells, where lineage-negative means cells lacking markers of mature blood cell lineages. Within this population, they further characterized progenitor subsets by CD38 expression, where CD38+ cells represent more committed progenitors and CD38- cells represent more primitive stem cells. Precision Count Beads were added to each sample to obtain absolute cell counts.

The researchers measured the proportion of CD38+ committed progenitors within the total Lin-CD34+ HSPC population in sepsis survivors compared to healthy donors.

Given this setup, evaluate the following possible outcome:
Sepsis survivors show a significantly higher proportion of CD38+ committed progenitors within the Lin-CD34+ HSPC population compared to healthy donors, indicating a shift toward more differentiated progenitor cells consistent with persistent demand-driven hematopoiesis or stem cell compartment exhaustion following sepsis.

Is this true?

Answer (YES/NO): YES